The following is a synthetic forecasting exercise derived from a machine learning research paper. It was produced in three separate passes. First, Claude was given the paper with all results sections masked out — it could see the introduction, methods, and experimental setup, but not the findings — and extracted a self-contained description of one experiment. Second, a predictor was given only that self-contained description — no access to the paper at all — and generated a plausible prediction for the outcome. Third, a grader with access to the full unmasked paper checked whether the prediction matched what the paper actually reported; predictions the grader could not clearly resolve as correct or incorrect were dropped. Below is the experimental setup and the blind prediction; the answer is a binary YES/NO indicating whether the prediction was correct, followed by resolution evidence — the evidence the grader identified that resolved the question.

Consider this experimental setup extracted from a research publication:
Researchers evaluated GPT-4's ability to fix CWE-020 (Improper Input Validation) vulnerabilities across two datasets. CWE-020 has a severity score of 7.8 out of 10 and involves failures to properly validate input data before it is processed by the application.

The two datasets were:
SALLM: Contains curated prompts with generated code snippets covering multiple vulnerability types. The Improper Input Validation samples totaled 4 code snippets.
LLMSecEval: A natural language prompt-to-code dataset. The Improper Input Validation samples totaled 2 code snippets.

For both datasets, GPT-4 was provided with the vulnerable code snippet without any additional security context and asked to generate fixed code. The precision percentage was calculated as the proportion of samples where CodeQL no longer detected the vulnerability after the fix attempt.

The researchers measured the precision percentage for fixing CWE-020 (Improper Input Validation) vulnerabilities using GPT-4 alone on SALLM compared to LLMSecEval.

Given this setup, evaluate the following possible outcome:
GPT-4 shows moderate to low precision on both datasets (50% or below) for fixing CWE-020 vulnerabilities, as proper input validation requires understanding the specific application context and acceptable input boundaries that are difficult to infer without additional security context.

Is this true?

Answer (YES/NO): YES